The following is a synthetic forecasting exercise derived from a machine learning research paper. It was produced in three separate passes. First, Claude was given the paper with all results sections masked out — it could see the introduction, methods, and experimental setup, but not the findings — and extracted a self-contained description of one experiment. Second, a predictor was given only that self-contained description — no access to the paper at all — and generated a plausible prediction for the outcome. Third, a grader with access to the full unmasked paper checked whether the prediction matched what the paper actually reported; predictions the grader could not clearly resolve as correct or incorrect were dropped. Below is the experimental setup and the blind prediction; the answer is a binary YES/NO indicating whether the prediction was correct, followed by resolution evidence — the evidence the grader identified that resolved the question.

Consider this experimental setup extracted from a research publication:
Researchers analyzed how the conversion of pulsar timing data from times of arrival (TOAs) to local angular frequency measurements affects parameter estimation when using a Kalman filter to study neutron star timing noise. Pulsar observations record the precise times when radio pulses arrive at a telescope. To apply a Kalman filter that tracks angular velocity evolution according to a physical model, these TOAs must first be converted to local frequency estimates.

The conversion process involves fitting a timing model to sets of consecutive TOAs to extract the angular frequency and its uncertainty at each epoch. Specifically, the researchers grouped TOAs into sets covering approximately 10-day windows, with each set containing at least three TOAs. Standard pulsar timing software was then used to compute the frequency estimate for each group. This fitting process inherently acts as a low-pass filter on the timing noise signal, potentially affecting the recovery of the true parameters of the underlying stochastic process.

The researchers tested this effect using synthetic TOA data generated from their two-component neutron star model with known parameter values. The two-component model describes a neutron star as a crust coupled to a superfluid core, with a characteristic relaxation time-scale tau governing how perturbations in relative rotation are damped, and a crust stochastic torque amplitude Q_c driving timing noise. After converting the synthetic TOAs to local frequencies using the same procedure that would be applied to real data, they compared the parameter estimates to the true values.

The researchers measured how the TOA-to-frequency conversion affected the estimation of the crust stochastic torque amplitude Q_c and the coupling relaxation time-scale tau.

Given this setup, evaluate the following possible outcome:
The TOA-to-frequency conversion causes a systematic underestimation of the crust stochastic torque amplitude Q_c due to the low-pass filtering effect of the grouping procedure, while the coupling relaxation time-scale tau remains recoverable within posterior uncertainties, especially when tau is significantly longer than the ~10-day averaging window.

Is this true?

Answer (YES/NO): NO